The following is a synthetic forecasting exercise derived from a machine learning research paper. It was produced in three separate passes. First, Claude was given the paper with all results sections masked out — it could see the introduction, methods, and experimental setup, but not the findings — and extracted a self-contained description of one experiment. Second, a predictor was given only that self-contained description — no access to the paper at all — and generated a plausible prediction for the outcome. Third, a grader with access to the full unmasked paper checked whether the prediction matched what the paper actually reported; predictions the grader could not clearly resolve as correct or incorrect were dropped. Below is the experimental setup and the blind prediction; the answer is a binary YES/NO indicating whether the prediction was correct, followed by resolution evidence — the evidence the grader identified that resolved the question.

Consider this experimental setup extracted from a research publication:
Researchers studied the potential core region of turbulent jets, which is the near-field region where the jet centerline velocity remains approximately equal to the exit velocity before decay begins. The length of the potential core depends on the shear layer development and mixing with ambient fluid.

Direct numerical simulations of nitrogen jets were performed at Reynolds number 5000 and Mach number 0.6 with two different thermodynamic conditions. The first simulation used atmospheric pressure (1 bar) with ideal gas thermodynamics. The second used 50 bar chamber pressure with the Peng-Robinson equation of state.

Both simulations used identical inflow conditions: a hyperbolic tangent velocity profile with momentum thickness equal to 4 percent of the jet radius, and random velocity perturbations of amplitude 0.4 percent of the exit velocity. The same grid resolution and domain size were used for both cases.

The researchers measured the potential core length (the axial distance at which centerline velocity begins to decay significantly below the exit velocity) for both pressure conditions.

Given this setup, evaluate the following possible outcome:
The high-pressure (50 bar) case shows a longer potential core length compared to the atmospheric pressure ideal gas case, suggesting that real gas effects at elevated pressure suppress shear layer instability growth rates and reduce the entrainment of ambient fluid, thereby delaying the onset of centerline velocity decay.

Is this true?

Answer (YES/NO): NO